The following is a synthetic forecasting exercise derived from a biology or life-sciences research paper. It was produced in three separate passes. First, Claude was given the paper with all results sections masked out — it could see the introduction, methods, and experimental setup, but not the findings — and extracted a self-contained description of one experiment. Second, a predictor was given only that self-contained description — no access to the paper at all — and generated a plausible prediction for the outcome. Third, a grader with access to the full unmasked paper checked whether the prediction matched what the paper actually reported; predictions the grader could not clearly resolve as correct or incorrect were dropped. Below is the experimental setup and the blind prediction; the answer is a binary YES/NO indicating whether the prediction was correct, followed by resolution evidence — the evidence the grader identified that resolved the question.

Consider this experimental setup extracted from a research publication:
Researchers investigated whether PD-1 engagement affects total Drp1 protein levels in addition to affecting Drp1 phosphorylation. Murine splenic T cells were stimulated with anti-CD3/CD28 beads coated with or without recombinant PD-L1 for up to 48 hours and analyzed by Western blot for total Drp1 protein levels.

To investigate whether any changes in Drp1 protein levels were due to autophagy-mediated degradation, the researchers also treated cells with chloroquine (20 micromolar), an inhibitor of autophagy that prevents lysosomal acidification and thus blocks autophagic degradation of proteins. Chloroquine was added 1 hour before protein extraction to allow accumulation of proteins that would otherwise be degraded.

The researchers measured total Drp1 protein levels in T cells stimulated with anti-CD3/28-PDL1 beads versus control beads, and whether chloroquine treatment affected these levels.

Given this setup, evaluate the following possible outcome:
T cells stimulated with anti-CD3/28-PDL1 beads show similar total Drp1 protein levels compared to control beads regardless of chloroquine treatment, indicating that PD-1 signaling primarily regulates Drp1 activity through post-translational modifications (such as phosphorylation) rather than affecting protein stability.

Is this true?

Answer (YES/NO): YES